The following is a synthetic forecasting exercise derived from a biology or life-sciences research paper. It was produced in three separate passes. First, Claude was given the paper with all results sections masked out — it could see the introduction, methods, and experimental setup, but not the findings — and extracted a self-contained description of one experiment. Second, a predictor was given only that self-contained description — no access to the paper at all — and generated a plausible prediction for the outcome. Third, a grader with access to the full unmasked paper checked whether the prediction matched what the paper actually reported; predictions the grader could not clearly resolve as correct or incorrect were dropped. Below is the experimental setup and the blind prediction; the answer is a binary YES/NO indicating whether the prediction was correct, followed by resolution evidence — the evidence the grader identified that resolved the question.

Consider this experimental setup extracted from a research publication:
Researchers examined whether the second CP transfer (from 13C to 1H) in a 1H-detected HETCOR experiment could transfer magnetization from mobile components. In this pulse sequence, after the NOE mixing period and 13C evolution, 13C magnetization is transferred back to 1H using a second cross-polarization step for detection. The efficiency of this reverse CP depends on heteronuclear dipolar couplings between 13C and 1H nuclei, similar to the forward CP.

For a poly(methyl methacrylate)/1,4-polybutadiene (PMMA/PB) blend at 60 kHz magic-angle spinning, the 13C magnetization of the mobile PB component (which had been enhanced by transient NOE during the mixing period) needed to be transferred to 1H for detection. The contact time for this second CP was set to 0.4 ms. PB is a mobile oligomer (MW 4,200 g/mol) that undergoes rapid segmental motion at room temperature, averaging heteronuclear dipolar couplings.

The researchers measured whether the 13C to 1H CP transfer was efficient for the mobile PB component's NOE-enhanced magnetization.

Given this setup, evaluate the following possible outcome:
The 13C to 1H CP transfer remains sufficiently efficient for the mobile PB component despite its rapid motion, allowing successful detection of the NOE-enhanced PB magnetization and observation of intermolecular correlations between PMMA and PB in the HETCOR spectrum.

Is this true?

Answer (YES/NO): NO